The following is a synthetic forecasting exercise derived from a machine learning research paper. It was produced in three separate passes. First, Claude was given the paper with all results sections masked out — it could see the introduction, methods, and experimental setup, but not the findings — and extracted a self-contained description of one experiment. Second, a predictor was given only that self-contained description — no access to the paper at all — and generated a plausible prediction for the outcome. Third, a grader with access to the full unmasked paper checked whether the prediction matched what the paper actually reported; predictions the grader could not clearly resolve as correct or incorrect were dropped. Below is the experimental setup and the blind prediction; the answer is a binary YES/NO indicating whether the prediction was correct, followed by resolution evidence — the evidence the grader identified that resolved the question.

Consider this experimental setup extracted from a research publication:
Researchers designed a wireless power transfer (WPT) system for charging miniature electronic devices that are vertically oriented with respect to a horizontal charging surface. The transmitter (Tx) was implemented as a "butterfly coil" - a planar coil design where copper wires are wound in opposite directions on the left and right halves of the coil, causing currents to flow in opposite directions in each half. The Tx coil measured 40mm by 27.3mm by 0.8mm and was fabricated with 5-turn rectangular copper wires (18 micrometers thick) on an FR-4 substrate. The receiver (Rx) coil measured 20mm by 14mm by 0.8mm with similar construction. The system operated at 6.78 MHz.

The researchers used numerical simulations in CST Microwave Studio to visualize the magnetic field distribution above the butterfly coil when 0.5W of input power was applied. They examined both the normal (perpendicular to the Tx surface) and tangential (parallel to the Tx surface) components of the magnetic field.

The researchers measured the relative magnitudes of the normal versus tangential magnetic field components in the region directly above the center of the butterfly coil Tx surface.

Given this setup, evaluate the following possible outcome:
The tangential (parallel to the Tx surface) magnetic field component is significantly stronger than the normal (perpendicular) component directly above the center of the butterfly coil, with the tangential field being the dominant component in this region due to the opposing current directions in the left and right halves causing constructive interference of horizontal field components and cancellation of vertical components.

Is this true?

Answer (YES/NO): YES